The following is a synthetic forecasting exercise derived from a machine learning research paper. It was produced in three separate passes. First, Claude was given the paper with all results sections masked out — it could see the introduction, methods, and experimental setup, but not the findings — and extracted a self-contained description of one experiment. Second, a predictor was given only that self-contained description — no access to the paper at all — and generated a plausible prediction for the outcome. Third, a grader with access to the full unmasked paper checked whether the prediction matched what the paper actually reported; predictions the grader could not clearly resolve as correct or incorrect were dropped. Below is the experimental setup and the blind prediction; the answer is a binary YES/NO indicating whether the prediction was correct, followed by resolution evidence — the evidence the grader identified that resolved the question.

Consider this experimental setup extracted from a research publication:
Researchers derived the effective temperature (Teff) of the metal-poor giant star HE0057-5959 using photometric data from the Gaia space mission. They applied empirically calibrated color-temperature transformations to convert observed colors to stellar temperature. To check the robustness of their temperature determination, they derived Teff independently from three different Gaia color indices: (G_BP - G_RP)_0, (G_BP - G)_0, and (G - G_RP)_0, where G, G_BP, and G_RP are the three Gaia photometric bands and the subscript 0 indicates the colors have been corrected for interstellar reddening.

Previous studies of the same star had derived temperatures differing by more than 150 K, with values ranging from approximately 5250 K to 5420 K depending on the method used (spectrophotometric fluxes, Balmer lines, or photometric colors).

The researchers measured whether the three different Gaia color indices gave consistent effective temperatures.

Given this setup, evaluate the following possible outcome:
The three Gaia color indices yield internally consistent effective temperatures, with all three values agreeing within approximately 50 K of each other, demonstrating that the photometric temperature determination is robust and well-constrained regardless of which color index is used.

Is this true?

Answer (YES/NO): YES